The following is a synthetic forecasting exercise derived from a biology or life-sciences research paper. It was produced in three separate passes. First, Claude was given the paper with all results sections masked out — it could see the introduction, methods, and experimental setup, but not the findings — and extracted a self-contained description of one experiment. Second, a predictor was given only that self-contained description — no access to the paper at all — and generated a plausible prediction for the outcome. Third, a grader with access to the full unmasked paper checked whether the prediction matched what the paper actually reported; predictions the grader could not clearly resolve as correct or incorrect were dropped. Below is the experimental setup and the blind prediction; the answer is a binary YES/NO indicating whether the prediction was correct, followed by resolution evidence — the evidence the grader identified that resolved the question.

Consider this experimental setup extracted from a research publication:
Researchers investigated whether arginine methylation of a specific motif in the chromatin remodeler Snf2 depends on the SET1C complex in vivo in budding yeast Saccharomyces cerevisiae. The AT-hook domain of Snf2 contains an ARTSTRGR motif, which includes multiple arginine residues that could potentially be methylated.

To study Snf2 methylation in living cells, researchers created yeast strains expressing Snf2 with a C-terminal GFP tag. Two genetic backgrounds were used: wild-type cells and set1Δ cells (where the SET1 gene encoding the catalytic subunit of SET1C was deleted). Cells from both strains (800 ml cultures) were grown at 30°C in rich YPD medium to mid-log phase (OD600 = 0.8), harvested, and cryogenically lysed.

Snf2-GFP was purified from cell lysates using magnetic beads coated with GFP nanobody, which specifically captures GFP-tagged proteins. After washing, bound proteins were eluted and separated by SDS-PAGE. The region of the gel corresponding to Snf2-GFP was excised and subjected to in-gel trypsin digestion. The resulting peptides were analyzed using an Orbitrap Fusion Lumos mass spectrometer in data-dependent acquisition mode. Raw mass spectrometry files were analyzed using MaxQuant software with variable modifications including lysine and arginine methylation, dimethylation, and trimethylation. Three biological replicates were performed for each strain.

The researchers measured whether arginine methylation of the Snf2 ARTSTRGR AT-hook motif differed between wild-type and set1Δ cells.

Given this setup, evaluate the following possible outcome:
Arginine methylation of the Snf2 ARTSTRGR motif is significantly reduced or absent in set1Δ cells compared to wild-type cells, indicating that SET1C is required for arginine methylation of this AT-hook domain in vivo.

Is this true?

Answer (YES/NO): YES